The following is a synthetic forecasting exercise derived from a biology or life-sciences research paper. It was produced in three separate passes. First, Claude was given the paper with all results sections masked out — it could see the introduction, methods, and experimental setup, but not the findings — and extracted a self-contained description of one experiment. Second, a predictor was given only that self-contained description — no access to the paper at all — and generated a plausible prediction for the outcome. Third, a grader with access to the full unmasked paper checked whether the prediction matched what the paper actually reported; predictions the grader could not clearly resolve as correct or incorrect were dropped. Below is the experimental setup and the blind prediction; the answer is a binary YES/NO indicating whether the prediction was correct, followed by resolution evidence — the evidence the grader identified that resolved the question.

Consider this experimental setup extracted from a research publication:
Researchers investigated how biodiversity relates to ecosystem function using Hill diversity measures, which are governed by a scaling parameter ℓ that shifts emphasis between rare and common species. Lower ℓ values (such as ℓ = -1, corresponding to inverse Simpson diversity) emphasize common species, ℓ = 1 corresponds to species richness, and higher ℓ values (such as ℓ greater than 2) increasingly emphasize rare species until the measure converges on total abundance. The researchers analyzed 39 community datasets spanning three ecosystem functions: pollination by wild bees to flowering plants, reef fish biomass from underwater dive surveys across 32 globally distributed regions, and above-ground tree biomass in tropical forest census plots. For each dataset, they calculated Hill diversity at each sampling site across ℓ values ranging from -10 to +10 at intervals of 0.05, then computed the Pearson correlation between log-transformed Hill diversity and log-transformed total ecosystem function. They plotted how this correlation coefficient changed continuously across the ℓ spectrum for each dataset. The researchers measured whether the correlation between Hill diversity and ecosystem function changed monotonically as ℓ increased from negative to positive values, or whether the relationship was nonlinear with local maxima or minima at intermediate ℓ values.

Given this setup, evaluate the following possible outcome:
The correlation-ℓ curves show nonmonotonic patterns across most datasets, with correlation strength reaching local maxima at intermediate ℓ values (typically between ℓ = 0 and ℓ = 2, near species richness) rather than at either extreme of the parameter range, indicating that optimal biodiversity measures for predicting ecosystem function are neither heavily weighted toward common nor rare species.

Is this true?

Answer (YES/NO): YES